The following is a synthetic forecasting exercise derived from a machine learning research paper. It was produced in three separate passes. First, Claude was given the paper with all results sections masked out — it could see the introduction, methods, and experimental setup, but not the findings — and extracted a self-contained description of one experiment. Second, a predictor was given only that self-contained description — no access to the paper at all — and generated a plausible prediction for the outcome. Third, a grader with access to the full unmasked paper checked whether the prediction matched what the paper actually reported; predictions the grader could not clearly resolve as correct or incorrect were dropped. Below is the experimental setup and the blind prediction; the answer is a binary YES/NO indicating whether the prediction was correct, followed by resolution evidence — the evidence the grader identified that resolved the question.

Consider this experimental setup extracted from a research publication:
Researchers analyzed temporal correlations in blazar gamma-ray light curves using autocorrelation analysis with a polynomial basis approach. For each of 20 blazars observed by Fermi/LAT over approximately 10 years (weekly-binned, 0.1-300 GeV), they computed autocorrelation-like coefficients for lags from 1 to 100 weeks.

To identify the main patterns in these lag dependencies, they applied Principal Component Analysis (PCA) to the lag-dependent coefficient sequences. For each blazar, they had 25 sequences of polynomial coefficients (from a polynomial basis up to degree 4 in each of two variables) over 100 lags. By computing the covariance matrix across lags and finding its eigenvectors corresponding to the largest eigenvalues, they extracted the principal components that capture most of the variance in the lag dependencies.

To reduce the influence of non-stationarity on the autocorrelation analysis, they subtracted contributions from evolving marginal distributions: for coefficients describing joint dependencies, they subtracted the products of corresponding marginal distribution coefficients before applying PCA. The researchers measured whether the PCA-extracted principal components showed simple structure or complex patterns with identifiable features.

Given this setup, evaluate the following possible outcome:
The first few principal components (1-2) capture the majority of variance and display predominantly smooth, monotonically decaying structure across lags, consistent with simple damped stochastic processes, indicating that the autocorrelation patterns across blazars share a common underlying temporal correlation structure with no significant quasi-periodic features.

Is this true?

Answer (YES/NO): NO